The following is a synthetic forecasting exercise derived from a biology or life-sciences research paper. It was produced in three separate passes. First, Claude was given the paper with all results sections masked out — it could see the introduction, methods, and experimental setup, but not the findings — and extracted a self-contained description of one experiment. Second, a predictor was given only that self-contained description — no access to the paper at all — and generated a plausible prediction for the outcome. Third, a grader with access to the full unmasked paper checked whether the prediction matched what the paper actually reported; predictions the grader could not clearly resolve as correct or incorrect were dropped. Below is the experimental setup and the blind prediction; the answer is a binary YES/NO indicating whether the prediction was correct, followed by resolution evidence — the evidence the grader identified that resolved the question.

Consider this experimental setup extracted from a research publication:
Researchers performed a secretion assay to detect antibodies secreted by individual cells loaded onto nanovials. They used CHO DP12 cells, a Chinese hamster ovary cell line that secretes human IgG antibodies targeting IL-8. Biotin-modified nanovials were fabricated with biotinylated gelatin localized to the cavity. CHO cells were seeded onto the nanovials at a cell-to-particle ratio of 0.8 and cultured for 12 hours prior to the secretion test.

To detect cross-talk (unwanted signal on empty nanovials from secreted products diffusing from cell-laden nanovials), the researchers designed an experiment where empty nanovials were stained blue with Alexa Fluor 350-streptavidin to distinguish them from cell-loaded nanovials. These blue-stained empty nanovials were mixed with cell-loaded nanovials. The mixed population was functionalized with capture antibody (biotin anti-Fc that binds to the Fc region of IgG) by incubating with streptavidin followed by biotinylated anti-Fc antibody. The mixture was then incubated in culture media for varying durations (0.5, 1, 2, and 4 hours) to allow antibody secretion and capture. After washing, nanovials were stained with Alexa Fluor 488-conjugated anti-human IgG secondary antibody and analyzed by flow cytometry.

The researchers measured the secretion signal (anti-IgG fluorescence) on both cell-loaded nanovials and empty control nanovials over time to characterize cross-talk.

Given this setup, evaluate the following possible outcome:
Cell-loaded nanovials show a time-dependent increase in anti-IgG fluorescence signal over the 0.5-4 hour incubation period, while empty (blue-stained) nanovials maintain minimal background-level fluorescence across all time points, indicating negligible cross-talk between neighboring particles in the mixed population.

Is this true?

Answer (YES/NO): NO